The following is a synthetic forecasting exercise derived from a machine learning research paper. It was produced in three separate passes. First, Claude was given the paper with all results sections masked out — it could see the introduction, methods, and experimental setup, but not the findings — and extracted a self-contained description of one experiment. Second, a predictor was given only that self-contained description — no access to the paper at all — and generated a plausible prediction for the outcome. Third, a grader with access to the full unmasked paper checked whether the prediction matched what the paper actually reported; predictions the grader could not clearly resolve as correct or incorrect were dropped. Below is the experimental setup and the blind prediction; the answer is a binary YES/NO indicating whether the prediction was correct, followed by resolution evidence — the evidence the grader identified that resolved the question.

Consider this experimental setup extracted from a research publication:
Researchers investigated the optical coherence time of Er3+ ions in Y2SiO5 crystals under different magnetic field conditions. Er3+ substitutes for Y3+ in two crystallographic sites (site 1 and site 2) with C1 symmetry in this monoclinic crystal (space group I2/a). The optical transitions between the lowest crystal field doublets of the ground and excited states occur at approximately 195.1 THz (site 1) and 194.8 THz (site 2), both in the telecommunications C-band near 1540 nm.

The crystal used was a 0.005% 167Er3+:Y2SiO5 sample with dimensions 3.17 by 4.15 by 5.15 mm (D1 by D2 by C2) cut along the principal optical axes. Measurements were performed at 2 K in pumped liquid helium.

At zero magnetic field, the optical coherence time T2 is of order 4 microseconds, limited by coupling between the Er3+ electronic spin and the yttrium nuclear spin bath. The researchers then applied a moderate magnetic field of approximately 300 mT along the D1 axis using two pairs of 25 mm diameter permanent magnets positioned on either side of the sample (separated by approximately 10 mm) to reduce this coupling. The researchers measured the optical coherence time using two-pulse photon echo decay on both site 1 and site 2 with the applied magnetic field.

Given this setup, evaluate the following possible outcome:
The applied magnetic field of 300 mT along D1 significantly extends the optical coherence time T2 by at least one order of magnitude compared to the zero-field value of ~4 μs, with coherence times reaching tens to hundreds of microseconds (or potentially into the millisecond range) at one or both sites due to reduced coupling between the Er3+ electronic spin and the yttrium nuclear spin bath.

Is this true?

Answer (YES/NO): YES